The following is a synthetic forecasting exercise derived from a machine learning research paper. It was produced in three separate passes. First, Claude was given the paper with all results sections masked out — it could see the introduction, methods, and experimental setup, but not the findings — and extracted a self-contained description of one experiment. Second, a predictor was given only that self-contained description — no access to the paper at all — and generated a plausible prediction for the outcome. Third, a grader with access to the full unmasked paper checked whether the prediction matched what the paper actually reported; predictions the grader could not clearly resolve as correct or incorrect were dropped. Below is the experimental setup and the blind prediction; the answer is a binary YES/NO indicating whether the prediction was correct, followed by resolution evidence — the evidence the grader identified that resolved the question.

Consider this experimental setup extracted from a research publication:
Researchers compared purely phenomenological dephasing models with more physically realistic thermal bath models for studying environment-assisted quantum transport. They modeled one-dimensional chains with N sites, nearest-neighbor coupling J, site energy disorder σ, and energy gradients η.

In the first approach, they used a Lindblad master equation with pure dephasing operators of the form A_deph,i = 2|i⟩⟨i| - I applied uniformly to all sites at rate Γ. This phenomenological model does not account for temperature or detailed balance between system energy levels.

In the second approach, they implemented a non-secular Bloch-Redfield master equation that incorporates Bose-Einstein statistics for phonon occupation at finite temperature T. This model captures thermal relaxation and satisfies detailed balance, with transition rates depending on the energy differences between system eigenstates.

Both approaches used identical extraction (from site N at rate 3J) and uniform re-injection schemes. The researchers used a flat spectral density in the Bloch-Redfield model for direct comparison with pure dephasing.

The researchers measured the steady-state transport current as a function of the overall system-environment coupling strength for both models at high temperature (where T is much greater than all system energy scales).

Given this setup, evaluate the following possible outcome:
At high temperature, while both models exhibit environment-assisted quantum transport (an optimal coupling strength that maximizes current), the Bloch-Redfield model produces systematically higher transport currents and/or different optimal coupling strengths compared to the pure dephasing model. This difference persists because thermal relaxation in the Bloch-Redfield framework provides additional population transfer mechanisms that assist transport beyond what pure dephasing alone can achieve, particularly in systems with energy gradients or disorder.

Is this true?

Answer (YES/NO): NO